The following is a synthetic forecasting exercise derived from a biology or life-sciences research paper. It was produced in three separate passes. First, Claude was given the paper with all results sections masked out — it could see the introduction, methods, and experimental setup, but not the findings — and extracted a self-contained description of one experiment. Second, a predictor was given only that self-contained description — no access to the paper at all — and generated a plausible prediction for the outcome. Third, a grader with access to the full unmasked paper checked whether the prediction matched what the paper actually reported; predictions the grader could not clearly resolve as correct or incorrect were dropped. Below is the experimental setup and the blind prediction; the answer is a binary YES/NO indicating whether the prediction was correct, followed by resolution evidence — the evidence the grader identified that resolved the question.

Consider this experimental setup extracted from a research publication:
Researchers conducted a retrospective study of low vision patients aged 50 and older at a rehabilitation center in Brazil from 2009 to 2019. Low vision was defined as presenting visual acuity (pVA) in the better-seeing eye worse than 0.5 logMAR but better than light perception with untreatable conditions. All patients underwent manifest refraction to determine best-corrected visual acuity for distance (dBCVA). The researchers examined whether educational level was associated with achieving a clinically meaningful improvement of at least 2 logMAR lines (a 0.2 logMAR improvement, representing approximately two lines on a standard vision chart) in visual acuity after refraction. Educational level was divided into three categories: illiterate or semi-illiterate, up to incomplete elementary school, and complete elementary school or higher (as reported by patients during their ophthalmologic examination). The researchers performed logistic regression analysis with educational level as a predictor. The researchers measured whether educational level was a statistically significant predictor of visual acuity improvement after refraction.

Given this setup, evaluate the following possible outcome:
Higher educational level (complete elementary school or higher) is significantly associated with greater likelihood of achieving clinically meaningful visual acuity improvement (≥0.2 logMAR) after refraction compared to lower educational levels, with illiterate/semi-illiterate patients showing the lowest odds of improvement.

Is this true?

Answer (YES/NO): NO